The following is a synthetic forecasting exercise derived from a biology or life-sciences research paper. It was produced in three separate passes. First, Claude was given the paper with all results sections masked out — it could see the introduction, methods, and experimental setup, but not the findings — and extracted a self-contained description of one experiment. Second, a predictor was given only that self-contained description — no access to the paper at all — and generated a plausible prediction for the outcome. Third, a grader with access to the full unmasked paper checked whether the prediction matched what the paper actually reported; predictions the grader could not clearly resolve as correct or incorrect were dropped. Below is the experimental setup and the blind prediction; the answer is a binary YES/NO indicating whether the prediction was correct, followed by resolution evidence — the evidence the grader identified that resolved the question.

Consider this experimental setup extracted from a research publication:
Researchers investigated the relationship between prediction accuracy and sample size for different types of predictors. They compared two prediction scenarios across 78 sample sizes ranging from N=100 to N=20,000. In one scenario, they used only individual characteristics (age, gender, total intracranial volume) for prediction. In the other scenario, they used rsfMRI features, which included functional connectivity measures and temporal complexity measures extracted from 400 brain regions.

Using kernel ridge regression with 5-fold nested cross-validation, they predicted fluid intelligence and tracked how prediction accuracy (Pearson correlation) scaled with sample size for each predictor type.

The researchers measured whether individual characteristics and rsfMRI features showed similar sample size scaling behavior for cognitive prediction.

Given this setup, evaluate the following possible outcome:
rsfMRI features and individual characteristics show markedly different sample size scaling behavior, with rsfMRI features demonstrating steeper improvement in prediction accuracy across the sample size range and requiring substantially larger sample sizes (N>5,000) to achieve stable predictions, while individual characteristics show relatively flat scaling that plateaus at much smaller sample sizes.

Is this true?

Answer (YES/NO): NO